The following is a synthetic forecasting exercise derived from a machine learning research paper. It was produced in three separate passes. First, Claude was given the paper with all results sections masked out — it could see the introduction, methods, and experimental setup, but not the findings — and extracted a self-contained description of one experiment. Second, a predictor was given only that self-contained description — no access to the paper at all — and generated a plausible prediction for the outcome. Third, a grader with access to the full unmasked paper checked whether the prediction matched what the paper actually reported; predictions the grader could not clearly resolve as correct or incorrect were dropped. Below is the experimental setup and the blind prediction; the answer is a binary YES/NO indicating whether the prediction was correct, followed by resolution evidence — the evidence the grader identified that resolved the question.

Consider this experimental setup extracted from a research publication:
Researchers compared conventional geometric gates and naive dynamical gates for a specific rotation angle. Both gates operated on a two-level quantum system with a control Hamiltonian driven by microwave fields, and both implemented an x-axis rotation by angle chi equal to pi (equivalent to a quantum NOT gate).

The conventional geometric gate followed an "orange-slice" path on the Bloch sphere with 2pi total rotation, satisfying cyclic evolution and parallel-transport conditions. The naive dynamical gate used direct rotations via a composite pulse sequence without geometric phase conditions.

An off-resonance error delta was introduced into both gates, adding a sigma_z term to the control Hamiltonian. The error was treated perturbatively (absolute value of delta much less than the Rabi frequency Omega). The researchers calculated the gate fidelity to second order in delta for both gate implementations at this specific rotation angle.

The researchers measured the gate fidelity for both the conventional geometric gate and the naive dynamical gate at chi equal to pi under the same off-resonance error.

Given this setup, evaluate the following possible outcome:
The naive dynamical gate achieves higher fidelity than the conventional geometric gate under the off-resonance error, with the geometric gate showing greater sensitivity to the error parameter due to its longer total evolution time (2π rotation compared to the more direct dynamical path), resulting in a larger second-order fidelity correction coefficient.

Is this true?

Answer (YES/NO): NO